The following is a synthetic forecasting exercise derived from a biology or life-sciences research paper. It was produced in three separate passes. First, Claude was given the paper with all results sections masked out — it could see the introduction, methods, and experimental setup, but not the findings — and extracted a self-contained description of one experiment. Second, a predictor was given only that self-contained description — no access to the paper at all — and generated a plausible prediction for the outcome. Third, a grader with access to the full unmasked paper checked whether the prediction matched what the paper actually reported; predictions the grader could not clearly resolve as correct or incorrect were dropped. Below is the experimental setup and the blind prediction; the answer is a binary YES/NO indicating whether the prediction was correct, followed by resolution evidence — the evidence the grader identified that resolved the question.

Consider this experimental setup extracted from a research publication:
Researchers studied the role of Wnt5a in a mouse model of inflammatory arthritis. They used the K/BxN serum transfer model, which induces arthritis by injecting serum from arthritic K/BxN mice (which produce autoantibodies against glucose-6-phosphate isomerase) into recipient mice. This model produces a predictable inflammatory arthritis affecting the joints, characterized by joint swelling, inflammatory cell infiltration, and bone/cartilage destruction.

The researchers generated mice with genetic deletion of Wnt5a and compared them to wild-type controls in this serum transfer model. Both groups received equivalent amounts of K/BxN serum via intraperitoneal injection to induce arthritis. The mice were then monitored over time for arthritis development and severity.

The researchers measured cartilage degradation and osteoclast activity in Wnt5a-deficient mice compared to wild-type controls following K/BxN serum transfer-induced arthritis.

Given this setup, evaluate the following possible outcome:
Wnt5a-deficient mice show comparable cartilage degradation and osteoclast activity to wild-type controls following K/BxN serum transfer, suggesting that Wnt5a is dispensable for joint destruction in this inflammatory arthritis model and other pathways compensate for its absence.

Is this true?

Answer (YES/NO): NO